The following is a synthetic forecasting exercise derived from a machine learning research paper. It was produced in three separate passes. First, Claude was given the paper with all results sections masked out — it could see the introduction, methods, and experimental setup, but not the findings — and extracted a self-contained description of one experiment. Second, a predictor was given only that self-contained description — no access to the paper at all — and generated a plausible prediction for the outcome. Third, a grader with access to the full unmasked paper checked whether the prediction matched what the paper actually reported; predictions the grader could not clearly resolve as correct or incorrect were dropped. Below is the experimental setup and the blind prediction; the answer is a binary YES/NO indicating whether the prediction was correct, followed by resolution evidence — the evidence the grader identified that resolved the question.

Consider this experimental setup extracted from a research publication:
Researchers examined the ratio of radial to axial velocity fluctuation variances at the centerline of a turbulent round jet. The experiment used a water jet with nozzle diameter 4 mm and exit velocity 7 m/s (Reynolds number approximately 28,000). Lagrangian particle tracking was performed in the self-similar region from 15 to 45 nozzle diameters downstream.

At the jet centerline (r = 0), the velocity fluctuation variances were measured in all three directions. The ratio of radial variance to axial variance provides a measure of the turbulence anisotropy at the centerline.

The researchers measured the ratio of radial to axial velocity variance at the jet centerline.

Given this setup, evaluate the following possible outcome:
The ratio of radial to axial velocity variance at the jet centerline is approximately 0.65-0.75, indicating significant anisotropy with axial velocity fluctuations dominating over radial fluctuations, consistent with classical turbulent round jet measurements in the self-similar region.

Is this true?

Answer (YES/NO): NO